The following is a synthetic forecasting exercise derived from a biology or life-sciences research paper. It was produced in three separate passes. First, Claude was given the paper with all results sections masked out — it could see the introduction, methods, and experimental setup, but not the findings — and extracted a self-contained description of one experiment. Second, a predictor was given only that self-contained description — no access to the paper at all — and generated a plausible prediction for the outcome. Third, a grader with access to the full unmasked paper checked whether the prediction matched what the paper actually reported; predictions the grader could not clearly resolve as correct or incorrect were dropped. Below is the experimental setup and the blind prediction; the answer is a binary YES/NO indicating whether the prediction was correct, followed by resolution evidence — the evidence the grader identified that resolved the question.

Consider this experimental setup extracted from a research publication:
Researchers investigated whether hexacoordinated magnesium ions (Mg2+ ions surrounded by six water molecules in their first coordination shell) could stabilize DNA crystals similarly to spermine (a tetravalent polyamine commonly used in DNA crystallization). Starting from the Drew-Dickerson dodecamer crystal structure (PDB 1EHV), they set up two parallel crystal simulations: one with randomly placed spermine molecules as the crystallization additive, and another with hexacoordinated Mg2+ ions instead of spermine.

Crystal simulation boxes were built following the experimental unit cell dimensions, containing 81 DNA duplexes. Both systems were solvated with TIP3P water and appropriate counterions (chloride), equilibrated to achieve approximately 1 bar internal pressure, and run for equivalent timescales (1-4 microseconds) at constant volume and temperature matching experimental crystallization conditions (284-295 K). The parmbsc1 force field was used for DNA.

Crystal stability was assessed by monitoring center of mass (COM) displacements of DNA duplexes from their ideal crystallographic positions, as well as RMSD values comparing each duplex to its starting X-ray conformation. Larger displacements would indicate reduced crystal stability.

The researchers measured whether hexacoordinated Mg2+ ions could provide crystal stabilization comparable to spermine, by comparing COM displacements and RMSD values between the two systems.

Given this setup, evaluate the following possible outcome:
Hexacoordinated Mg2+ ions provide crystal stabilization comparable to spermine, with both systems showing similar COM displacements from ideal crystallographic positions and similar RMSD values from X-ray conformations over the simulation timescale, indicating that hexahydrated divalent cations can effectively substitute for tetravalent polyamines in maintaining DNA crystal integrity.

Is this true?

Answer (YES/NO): NO